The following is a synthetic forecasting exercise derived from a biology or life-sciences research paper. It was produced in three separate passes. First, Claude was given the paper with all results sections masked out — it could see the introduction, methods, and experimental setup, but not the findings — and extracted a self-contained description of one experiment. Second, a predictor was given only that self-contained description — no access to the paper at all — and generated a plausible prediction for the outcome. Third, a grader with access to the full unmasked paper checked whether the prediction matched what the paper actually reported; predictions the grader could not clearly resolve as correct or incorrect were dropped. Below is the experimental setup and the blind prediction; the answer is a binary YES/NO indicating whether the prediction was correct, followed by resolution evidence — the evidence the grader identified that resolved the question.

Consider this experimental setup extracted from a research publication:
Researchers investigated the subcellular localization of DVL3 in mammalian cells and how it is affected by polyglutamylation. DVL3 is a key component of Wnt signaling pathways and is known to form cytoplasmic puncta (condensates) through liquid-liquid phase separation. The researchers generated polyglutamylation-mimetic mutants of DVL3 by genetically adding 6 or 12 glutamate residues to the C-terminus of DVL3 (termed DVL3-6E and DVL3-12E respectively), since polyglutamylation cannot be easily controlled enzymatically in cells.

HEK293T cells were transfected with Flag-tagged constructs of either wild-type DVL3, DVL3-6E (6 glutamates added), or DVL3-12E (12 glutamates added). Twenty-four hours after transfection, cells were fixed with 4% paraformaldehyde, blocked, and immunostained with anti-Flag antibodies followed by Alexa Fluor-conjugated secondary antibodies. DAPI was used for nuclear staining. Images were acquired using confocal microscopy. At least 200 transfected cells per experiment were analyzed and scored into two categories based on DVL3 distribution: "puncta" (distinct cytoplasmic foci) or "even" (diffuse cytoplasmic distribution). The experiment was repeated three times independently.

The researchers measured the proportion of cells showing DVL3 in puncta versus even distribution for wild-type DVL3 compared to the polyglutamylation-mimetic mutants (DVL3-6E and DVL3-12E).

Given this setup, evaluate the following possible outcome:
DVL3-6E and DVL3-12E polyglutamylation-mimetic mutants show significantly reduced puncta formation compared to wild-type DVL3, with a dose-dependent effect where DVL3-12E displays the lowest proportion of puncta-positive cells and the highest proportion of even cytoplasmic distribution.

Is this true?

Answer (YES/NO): NO